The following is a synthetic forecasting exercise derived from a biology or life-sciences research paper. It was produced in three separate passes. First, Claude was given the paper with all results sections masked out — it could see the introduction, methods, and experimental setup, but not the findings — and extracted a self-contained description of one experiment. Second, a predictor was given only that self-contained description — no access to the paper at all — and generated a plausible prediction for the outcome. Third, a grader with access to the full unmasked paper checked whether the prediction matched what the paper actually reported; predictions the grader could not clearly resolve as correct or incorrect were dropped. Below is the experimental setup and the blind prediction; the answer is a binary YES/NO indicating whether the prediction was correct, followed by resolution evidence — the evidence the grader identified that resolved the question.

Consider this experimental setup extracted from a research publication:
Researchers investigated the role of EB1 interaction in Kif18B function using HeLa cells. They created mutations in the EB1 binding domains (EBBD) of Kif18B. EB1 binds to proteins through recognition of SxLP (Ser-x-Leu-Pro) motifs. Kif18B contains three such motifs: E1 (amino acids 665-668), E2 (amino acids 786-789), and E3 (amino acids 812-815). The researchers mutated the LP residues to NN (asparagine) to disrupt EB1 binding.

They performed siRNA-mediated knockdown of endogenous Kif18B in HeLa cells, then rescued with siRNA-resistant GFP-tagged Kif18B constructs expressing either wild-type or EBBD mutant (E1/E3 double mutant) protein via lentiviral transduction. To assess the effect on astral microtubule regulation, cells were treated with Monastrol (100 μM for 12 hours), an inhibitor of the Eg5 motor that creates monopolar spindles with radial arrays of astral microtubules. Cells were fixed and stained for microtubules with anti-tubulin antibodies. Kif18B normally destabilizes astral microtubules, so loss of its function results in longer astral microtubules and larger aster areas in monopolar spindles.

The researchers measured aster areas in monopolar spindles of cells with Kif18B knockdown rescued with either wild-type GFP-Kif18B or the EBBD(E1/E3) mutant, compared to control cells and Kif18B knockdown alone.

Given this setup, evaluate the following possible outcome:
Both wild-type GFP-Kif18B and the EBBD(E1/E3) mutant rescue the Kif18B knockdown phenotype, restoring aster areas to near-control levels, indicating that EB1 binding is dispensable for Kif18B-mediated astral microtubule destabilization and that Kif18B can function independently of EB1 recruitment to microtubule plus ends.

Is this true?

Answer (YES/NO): NO